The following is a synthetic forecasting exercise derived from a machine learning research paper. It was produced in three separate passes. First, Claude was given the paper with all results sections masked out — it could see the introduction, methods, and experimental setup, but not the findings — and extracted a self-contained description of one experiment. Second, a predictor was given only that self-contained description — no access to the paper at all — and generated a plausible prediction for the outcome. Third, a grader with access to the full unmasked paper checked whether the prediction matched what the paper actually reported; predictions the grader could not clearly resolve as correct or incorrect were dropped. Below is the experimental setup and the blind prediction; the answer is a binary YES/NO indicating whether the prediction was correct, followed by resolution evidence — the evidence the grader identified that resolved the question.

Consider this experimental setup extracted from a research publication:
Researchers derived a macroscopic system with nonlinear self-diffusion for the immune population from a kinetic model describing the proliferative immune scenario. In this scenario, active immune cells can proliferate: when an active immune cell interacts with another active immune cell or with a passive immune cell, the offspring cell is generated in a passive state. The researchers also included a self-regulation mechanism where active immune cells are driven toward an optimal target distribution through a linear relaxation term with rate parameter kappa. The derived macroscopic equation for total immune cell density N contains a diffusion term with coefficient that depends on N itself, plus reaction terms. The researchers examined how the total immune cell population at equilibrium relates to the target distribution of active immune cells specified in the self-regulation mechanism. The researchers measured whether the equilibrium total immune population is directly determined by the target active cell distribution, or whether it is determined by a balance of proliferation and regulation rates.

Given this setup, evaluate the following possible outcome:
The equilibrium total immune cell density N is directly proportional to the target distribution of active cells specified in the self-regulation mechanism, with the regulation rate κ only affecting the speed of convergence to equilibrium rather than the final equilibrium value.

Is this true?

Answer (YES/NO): NO